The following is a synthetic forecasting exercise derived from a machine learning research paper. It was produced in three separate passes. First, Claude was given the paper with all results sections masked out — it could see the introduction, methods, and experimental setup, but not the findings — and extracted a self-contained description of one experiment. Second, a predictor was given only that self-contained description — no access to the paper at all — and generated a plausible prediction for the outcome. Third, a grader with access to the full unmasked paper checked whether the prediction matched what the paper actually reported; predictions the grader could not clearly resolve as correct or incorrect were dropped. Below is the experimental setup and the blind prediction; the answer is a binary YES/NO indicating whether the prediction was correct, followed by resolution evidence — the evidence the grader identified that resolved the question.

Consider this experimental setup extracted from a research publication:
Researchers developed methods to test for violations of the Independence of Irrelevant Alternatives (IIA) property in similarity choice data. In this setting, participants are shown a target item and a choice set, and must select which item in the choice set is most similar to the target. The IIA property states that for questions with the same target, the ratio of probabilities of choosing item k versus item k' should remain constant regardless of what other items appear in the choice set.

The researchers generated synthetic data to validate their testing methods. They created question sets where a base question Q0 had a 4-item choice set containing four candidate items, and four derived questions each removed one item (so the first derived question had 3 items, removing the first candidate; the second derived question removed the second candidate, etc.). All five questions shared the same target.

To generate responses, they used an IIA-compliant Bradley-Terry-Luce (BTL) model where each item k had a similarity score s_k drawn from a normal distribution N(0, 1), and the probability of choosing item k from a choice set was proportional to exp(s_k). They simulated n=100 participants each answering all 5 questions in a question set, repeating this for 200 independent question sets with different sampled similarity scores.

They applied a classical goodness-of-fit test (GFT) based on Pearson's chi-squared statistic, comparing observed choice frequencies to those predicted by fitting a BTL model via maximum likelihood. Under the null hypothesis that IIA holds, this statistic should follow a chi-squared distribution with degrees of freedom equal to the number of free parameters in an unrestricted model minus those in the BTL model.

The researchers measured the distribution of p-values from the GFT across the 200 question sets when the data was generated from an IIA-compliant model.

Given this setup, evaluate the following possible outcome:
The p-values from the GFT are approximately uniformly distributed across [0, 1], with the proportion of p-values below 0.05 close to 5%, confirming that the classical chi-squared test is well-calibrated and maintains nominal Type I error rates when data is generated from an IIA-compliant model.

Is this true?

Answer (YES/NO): YES